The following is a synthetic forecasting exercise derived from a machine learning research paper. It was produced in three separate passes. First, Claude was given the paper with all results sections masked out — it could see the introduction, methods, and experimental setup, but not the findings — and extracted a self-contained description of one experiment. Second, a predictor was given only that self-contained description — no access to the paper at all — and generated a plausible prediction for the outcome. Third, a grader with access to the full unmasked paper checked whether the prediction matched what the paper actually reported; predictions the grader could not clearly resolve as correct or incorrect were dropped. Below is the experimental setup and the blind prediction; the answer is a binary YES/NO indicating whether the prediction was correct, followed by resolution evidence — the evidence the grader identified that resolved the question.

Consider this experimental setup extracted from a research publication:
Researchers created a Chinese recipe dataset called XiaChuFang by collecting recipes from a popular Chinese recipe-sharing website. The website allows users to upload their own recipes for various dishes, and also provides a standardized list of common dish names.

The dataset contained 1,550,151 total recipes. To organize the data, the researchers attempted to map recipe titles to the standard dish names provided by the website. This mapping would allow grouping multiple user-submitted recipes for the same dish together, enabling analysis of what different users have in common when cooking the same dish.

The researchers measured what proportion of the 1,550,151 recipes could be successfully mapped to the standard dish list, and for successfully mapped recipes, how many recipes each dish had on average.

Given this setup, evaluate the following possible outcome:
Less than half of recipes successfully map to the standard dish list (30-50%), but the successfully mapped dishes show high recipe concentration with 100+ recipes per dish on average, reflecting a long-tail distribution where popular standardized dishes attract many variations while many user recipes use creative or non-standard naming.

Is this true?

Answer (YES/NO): NO